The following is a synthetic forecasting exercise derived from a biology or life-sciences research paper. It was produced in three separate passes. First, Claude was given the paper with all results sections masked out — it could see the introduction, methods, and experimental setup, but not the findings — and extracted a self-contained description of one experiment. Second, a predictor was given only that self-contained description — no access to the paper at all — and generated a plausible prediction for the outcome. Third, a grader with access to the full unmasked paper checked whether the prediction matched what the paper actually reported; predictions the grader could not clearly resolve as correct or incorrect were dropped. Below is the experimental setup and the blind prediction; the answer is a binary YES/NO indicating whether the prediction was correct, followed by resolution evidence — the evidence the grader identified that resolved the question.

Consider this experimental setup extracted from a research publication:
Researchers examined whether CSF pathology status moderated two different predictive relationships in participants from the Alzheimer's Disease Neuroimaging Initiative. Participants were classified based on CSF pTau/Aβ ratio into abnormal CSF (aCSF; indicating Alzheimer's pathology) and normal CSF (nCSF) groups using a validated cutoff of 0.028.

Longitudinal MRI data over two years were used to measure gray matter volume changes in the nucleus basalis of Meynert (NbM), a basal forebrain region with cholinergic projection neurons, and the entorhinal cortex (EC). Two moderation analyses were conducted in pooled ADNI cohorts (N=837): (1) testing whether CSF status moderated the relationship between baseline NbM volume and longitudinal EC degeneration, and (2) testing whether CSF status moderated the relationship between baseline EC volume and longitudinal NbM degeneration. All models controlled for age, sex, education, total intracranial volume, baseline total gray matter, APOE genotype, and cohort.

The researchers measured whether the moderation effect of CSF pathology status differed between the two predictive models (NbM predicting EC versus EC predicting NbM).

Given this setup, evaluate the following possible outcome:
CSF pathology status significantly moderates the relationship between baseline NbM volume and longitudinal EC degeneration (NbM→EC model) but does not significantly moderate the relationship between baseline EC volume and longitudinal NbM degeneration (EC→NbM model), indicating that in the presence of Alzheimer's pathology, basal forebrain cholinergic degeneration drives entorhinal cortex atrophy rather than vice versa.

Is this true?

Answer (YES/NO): YES